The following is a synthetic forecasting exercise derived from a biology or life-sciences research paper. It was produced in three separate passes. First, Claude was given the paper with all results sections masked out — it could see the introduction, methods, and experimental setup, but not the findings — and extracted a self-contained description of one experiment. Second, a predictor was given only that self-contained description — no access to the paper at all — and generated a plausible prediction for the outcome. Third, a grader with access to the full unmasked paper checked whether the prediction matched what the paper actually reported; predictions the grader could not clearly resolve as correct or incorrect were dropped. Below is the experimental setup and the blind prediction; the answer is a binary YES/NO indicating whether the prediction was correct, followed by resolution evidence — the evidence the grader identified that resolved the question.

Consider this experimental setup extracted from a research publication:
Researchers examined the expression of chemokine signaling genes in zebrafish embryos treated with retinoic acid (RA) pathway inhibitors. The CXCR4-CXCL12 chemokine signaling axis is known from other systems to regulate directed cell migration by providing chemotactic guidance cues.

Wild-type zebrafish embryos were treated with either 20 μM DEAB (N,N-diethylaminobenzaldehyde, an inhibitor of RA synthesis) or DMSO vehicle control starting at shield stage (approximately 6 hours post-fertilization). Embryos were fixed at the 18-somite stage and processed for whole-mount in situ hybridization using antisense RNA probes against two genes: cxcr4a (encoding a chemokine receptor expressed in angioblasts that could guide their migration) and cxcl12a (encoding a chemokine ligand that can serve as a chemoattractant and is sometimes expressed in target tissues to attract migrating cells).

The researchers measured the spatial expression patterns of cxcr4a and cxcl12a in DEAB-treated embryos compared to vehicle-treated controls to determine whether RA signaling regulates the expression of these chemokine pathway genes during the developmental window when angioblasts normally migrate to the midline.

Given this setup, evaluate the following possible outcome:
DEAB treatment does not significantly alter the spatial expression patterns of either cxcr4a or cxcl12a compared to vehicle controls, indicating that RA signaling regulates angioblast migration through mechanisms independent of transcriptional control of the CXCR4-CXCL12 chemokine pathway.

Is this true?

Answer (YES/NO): NO